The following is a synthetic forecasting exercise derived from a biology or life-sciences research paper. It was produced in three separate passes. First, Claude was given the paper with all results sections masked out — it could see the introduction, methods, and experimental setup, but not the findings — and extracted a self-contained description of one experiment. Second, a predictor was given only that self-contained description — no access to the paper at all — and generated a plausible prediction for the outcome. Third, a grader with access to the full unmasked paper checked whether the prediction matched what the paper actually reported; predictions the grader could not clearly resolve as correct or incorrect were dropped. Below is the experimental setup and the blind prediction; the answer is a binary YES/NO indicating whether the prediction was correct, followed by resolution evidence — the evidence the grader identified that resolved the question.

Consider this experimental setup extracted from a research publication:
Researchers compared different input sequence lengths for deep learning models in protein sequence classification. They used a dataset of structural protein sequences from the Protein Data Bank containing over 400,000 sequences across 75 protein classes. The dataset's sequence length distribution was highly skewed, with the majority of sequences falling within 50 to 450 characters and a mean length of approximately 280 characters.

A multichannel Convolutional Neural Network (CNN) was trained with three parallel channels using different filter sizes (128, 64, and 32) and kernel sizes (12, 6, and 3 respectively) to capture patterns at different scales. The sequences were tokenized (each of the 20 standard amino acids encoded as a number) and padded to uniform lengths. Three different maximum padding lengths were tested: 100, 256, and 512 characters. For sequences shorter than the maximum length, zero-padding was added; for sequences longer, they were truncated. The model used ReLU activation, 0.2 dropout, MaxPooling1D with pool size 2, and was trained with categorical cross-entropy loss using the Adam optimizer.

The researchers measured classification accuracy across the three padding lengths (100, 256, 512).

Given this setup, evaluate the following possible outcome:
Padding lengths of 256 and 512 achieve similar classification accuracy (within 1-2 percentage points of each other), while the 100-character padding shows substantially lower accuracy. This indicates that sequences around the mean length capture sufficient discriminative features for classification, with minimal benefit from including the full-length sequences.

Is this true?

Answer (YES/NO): YES